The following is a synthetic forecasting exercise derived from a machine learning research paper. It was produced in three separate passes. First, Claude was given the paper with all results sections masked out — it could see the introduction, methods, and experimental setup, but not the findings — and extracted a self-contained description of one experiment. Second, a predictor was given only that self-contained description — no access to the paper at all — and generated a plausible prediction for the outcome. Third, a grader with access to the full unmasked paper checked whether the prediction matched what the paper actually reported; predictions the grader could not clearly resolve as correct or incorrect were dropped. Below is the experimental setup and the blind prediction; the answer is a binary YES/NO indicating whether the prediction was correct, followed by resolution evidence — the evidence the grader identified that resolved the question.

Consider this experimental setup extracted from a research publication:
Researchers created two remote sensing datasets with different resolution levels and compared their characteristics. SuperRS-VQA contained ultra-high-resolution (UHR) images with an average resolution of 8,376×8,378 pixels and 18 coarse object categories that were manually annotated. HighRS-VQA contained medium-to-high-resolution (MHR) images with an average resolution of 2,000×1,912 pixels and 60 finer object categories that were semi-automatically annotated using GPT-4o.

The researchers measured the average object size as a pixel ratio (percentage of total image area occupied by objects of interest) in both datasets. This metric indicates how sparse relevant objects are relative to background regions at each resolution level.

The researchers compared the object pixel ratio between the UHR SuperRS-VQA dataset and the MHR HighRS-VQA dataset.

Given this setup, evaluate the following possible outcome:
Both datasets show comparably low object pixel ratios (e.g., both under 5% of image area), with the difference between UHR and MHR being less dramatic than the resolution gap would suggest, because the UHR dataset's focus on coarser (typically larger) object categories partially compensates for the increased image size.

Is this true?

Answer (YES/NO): NO